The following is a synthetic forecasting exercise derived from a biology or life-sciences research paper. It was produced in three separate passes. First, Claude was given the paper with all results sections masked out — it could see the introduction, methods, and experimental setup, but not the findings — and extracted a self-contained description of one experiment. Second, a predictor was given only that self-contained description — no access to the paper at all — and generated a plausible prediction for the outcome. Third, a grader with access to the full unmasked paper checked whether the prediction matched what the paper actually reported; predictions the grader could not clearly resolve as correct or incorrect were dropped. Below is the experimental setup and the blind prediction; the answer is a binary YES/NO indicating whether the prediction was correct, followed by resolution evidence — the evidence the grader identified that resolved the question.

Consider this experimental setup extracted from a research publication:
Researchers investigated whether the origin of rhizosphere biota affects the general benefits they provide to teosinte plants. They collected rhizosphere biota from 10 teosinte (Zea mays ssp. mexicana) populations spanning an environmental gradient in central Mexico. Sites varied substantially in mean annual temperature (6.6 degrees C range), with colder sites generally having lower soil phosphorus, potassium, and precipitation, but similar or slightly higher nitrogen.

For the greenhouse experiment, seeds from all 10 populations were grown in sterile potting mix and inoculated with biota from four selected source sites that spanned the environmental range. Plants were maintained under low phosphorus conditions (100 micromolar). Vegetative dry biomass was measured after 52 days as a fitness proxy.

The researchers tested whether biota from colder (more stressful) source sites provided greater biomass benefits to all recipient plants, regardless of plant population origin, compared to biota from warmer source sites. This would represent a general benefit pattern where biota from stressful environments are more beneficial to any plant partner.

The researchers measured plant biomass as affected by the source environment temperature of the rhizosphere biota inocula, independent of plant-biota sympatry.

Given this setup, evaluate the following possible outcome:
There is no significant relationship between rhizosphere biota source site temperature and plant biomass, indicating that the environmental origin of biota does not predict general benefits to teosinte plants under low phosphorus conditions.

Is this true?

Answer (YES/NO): NO